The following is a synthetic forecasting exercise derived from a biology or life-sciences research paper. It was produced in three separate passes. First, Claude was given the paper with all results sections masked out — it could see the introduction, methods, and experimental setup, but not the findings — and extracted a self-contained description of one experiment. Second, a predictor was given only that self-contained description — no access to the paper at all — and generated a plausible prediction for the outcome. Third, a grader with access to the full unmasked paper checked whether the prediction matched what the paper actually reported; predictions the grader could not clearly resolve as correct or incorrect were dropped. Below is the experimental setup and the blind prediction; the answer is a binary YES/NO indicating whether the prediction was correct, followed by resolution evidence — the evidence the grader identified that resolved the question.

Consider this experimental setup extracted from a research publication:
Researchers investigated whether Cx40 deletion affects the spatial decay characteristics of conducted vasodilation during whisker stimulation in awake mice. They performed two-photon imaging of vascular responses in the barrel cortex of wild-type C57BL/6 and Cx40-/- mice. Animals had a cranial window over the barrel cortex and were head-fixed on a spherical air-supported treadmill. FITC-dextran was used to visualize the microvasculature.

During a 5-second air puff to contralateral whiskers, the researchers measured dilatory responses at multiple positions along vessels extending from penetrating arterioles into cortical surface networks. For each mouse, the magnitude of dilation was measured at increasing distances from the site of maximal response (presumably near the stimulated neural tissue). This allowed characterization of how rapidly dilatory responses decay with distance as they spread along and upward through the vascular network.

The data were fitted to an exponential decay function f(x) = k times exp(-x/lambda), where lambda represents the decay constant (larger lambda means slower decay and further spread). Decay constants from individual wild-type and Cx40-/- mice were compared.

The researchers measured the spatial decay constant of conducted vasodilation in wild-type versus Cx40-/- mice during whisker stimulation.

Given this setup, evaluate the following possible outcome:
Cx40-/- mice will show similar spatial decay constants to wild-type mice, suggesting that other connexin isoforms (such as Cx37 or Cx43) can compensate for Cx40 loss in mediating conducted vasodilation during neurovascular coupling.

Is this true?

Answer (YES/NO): NO